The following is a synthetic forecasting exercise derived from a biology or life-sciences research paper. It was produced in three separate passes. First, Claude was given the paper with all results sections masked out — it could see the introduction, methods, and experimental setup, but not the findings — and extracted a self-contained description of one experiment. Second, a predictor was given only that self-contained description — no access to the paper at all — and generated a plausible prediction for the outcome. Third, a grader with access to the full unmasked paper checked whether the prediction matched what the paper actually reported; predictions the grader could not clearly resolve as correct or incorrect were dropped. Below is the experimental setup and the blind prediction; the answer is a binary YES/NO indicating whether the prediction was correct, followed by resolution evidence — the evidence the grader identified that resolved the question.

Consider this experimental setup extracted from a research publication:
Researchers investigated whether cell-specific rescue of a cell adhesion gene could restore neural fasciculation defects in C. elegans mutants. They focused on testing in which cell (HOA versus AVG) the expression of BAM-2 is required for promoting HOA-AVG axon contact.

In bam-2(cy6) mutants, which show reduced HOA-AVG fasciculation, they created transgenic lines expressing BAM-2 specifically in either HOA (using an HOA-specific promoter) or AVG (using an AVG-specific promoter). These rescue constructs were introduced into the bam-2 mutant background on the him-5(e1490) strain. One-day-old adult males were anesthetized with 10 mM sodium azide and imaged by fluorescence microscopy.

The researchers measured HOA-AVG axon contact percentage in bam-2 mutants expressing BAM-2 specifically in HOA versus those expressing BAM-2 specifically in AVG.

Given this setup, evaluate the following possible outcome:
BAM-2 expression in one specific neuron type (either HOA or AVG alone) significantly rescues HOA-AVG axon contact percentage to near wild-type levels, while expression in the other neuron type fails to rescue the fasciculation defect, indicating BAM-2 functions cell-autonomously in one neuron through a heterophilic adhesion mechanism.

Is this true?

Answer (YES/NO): YES